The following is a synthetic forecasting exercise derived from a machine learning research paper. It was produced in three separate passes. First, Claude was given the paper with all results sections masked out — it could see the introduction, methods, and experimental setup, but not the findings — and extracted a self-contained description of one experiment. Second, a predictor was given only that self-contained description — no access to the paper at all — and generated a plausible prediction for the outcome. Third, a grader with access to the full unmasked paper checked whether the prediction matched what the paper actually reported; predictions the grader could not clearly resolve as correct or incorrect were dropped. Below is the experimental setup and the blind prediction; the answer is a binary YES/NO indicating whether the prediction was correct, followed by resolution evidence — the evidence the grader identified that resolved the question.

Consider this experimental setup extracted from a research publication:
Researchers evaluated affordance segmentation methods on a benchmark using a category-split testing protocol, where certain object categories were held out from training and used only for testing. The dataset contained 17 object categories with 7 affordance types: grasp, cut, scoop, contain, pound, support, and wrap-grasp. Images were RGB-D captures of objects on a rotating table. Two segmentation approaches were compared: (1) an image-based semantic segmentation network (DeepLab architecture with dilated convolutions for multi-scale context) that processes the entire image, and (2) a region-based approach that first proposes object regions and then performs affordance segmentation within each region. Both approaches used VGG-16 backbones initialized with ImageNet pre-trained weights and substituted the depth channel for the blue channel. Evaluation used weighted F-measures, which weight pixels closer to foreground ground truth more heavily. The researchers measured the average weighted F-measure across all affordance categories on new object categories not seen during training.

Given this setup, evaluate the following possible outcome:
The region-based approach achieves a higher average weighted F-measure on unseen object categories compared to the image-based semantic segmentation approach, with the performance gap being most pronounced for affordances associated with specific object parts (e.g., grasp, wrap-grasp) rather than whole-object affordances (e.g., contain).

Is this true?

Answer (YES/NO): NO